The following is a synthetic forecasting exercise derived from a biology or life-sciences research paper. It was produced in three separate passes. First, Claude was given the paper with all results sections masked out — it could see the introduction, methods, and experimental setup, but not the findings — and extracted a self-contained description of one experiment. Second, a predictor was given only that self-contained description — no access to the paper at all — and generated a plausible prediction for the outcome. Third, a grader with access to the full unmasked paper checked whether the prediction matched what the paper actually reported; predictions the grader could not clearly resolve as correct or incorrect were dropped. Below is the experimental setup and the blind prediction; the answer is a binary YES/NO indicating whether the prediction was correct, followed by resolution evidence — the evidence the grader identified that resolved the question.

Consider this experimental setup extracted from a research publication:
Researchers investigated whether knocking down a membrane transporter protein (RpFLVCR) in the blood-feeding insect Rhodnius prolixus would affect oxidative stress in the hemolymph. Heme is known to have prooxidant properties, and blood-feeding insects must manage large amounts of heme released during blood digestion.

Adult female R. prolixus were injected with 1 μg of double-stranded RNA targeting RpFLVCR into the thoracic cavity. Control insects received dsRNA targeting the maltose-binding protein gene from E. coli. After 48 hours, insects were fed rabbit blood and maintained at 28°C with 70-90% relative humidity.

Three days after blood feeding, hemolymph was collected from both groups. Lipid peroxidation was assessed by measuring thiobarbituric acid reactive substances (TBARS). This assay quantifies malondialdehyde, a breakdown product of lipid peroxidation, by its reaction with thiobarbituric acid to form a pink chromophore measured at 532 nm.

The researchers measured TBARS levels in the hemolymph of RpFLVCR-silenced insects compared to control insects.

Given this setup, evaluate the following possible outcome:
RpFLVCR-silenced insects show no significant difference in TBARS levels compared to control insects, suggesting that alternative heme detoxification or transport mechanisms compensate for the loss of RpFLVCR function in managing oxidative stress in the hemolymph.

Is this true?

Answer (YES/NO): NO